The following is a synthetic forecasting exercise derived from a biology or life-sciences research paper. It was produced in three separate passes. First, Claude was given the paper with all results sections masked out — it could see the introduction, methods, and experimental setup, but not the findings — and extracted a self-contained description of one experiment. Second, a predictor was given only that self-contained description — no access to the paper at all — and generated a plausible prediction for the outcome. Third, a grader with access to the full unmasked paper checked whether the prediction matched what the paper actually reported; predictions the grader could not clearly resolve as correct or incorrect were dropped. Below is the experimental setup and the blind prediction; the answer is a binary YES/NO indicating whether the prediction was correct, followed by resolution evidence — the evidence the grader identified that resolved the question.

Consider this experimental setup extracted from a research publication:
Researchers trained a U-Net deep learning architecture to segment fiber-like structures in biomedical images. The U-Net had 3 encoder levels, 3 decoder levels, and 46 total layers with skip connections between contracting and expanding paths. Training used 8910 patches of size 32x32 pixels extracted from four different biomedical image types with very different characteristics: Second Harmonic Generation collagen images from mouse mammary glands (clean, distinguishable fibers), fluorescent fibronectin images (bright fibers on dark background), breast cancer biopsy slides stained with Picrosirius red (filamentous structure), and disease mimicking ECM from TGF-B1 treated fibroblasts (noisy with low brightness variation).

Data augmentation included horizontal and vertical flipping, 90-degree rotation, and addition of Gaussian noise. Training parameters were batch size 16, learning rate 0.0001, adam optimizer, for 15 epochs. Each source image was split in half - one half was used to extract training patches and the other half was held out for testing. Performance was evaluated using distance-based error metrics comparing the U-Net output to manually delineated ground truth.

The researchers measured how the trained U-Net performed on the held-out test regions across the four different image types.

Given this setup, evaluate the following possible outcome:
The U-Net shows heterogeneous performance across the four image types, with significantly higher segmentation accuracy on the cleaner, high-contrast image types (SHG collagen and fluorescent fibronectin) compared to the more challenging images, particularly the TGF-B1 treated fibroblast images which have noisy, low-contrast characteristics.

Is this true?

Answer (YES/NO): NO